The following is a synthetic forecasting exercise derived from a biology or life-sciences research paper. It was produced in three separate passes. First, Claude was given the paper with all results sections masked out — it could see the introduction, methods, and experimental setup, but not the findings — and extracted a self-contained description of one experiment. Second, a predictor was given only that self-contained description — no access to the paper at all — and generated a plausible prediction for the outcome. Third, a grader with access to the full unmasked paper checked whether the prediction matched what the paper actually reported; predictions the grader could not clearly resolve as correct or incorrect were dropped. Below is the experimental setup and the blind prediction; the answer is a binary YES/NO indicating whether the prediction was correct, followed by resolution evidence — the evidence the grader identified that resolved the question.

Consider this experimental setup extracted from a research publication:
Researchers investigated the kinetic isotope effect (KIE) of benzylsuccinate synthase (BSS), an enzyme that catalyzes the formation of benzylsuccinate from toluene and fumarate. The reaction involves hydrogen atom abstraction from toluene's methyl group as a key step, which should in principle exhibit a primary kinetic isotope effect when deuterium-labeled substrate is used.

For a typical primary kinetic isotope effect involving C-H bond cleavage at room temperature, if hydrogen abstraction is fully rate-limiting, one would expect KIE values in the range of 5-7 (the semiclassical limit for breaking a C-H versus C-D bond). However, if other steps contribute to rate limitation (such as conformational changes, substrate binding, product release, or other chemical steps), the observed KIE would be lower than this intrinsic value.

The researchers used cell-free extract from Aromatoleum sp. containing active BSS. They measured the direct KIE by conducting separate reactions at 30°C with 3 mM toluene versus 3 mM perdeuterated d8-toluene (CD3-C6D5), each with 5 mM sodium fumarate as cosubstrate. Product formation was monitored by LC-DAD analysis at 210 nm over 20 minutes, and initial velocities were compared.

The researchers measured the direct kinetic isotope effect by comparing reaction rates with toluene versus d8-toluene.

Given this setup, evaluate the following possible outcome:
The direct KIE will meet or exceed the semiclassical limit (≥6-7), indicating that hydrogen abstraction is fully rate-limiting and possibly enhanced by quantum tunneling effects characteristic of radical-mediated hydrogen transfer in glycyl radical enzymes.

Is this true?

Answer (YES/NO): NO